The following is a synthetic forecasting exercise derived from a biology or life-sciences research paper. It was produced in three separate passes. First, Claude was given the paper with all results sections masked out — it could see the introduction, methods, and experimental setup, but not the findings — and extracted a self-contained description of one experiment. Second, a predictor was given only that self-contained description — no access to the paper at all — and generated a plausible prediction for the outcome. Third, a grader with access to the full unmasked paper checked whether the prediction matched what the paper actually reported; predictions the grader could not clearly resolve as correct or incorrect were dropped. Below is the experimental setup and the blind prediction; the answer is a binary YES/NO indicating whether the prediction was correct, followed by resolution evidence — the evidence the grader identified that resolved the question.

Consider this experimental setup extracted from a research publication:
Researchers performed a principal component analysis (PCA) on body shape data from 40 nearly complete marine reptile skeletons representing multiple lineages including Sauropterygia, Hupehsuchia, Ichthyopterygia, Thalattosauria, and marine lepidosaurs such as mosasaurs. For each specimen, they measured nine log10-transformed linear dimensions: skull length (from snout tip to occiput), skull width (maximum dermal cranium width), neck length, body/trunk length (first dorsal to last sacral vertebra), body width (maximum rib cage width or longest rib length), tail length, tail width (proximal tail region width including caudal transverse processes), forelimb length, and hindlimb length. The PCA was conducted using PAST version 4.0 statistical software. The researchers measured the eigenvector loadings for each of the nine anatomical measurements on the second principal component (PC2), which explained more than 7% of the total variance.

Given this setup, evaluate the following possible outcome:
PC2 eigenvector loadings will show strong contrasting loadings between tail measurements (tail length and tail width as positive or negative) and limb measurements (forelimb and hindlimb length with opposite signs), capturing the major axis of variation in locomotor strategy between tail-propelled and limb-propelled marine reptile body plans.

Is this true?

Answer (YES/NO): NO